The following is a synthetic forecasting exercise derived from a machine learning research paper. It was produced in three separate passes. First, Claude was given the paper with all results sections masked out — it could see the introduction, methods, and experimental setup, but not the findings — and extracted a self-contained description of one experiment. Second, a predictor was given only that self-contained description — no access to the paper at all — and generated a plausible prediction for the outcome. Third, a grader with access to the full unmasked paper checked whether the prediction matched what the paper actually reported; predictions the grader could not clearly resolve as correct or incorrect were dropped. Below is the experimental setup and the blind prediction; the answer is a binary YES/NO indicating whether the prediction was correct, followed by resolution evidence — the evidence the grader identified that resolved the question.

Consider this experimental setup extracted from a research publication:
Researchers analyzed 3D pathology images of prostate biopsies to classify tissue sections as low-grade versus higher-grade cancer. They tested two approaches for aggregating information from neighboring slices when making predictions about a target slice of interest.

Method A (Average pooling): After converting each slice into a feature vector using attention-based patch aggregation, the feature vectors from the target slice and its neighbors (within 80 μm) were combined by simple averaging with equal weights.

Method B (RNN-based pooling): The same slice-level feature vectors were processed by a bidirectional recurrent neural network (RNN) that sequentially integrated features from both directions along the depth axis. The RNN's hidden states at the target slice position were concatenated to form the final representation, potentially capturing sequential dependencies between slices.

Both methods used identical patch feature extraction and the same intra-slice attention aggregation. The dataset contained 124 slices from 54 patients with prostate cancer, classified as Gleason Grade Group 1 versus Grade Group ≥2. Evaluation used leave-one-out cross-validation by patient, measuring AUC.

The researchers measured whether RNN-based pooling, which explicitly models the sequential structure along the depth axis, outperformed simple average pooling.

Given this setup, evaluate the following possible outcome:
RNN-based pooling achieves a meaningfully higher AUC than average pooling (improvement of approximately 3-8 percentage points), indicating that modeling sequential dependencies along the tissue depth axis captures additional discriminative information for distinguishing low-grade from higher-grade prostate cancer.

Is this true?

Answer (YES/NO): NO